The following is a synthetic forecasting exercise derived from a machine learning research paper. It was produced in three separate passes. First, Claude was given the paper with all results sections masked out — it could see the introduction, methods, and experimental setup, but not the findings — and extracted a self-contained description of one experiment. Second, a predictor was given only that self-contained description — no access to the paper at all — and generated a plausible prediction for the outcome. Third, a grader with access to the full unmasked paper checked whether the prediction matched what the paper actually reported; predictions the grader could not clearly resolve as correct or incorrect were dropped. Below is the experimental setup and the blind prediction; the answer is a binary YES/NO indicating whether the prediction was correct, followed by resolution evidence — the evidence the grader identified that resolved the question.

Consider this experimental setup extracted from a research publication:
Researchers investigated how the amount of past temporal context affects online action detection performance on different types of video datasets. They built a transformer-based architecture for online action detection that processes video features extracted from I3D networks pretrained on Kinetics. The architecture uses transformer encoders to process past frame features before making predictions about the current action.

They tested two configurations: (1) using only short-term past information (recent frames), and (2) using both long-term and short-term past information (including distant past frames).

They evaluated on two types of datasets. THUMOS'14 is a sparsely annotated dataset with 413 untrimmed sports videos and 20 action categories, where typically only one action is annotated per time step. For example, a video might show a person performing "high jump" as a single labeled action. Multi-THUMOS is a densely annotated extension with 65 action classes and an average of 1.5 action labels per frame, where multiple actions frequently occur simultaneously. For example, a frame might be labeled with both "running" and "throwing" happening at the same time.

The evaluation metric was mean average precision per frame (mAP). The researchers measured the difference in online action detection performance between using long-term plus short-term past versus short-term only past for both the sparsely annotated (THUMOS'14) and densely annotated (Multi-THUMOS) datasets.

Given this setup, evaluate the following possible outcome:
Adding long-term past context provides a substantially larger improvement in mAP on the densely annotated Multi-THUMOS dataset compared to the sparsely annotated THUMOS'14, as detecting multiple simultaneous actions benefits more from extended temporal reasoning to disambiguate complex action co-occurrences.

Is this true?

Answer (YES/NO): NO